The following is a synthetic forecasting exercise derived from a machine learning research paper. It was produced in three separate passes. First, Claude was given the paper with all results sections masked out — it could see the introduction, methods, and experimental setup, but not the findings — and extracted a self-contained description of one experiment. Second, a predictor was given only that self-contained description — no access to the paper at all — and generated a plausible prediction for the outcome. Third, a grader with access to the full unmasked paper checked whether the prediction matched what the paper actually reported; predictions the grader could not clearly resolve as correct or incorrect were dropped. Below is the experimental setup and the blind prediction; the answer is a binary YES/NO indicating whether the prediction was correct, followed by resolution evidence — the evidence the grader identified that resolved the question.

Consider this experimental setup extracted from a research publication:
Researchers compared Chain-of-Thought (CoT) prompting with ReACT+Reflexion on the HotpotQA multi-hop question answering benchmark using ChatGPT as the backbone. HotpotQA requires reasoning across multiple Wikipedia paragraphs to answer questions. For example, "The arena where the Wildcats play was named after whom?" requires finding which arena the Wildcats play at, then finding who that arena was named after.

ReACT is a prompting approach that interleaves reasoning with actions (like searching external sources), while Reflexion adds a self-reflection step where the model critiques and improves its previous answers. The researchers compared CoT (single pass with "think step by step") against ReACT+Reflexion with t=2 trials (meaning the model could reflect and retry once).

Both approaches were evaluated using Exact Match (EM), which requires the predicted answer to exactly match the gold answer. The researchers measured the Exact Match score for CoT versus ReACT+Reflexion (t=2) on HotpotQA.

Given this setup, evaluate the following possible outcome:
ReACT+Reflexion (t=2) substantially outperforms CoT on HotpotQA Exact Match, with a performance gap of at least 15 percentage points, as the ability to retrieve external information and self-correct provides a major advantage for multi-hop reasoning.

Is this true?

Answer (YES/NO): NO